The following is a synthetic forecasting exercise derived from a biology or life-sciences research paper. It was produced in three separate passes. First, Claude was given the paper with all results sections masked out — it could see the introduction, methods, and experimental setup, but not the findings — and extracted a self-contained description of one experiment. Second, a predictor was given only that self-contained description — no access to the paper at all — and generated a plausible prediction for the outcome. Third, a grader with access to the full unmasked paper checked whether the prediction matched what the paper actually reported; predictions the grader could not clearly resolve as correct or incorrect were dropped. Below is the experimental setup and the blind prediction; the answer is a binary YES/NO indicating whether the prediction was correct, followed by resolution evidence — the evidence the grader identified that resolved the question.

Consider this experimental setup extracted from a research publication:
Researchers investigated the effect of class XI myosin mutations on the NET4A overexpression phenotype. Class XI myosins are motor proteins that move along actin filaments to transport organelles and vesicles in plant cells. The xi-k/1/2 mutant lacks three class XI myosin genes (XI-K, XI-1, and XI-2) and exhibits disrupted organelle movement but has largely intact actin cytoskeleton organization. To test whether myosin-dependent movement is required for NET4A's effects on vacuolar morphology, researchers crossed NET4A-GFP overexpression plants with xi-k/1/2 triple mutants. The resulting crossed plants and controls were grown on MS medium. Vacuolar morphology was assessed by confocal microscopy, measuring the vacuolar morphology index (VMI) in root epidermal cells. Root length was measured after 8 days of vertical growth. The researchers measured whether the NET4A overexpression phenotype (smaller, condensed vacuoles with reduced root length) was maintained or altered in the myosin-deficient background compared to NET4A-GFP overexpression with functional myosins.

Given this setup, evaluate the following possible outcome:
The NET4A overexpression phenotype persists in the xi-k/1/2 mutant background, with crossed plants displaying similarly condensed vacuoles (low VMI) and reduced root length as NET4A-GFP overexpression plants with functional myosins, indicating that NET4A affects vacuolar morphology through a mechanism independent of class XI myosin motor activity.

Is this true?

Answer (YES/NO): NO